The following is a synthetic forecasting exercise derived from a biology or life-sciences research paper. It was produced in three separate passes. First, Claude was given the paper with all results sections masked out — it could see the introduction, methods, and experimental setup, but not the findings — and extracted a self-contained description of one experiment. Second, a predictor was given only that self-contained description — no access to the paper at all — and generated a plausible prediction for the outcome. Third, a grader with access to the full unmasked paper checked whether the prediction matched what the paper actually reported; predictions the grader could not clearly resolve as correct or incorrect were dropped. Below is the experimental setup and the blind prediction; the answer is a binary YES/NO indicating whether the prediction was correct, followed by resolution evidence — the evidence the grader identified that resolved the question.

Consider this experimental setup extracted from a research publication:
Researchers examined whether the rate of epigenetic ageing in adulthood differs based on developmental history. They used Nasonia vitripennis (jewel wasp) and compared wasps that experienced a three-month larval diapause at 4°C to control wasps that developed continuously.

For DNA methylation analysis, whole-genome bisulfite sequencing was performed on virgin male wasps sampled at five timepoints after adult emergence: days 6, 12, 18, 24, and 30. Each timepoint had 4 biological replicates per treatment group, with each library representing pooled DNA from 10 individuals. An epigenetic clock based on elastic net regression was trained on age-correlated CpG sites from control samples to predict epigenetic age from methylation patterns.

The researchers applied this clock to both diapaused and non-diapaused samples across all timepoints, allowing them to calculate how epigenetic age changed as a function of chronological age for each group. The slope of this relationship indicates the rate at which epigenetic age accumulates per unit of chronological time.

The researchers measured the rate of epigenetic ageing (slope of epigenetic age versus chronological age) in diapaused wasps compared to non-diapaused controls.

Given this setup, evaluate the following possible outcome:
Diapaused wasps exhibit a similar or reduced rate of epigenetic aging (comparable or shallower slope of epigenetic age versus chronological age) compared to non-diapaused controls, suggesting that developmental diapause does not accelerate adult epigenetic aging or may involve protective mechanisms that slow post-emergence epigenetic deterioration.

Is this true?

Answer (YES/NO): YES